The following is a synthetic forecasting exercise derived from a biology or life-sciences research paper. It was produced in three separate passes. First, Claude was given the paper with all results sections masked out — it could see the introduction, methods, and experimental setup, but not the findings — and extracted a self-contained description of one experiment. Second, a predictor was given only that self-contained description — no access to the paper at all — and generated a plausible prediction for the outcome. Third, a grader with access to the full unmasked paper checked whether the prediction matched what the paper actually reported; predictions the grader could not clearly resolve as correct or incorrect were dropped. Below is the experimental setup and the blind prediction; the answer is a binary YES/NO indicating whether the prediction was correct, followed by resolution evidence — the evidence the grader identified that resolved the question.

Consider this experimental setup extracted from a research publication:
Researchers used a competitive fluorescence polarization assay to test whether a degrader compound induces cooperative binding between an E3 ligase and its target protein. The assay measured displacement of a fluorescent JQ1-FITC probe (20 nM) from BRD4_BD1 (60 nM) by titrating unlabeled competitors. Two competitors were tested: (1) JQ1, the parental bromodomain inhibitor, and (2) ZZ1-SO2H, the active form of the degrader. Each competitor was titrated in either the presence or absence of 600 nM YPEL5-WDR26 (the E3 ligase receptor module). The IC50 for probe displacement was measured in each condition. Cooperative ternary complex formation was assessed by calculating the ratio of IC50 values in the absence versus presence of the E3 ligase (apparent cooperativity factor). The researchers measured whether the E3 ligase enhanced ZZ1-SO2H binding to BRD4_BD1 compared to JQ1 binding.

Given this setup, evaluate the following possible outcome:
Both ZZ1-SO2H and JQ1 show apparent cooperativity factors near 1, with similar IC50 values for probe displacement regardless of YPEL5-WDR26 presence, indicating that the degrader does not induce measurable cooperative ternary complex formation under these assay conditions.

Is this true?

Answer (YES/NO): NO